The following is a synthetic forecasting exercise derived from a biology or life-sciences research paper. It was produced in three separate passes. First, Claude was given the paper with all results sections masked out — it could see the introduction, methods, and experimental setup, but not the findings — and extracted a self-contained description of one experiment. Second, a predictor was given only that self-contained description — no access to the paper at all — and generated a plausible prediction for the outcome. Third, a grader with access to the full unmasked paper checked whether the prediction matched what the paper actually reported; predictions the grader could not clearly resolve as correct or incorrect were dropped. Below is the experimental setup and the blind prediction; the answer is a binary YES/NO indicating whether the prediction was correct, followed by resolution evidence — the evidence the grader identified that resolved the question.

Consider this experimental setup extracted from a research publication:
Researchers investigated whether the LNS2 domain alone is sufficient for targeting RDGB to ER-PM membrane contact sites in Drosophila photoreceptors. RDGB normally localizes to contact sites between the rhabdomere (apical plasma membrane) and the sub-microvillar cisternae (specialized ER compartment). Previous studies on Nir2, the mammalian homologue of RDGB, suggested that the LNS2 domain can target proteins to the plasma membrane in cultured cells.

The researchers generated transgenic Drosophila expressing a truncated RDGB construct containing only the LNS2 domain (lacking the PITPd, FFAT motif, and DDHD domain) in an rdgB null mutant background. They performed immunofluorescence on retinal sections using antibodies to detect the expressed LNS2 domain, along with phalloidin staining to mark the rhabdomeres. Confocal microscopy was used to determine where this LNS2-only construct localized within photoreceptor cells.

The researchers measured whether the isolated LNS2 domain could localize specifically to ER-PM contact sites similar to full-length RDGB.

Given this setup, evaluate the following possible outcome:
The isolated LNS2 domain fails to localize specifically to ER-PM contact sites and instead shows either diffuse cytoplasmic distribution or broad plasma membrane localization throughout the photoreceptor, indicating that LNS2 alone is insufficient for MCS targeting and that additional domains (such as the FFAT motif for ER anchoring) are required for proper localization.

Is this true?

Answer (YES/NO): NO